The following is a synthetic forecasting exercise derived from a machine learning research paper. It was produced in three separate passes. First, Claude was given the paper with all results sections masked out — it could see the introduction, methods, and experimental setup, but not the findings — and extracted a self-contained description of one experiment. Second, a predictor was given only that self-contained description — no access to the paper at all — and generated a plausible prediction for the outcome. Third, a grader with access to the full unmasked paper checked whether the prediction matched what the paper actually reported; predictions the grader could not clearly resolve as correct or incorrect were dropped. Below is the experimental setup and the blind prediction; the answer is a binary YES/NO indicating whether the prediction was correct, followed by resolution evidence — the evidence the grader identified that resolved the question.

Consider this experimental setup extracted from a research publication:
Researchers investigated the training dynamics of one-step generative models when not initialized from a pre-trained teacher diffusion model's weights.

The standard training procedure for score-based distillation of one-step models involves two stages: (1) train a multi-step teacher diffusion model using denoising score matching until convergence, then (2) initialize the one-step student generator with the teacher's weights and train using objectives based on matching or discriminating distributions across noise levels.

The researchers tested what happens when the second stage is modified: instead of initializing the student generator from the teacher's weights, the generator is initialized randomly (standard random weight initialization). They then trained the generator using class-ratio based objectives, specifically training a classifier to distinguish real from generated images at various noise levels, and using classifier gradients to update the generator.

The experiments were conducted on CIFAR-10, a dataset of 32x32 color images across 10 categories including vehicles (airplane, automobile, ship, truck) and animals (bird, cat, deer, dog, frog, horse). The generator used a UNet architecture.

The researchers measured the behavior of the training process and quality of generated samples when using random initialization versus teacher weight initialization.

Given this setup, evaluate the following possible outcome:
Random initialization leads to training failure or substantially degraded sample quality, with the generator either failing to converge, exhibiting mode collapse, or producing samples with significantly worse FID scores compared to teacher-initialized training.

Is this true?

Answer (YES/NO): YES